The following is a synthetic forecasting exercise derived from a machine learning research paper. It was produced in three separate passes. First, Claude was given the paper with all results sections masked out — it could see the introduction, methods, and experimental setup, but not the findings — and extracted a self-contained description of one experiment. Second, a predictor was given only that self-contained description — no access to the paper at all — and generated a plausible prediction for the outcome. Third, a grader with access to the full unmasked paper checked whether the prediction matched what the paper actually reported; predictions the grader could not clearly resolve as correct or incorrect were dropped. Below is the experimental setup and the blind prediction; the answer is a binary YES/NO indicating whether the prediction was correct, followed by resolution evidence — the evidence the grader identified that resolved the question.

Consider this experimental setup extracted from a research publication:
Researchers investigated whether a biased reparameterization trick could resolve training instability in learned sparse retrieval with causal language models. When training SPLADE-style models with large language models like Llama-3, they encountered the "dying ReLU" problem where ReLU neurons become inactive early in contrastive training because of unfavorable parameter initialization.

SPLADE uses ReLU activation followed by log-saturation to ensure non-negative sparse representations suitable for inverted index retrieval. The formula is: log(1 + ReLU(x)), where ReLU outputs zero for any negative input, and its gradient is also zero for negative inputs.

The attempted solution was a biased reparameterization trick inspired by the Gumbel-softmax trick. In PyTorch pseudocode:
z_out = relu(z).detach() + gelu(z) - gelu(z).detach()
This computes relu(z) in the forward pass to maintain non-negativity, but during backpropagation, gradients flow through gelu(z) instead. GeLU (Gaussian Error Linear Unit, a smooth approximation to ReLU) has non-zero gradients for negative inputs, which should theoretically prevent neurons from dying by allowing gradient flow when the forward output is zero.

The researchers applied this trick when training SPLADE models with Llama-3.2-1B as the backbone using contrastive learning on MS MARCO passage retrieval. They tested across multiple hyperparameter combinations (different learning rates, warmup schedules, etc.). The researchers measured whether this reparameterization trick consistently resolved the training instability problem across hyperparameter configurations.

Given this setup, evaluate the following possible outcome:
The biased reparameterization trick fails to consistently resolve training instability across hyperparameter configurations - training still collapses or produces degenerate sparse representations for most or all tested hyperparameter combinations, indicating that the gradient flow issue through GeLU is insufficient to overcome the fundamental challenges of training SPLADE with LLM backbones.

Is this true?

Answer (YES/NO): NO